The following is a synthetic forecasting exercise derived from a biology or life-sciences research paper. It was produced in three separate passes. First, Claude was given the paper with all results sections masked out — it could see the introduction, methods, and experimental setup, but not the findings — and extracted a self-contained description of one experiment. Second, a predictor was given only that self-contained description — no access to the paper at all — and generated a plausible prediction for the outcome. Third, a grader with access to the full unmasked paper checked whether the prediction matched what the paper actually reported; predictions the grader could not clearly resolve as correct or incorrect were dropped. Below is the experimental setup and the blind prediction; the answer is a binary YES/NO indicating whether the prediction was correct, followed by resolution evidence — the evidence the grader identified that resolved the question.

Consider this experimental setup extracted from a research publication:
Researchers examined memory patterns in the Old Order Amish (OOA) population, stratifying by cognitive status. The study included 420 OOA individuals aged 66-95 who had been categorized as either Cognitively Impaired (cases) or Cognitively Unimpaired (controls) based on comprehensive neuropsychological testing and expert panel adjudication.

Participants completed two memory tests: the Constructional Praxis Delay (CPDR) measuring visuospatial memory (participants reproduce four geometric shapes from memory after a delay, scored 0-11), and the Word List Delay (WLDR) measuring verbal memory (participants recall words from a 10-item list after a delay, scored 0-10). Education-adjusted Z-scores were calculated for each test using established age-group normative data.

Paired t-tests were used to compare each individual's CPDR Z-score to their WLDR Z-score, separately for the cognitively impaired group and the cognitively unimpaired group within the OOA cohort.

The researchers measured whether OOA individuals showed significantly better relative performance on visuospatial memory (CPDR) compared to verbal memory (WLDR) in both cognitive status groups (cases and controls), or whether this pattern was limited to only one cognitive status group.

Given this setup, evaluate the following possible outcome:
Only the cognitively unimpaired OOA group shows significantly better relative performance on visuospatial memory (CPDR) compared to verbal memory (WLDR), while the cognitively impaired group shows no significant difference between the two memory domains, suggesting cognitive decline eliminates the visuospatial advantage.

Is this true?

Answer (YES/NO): NO